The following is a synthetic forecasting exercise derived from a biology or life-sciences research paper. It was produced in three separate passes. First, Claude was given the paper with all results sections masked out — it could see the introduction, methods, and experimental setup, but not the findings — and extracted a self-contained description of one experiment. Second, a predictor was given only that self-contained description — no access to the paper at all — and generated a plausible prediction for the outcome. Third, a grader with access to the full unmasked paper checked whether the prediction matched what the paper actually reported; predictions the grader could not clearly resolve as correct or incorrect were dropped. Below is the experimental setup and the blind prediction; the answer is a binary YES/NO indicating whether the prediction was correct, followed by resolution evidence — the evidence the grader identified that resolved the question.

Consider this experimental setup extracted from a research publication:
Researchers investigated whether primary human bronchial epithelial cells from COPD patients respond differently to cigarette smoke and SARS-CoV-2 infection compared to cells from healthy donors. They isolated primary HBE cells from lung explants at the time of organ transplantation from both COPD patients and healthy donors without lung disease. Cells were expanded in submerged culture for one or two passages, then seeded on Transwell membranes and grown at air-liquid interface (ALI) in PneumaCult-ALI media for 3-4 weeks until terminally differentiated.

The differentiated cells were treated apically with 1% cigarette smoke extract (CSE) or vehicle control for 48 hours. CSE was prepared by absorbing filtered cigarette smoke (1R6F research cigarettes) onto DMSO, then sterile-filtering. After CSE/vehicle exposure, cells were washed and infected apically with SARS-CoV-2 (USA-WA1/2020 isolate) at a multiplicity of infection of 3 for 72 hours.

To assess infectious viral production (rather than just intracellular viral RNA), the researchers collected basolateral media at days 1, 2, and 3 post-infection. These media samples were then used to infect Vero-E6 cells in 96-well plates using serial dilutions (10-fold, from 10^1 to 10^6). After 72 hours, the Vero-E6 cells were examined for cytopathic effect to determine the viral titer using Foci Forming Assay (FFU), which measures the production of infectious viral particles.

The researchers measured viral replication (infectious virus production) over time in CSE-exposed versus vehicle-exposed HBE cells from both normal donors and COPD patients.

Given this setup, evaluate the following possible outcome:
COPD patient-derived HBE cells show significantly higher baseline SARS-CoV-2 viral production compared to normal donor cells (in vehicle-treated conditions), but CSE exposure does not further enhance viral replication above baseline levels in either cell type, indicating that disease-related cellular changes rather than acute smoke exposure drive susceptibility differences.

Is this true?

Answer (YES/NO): NO